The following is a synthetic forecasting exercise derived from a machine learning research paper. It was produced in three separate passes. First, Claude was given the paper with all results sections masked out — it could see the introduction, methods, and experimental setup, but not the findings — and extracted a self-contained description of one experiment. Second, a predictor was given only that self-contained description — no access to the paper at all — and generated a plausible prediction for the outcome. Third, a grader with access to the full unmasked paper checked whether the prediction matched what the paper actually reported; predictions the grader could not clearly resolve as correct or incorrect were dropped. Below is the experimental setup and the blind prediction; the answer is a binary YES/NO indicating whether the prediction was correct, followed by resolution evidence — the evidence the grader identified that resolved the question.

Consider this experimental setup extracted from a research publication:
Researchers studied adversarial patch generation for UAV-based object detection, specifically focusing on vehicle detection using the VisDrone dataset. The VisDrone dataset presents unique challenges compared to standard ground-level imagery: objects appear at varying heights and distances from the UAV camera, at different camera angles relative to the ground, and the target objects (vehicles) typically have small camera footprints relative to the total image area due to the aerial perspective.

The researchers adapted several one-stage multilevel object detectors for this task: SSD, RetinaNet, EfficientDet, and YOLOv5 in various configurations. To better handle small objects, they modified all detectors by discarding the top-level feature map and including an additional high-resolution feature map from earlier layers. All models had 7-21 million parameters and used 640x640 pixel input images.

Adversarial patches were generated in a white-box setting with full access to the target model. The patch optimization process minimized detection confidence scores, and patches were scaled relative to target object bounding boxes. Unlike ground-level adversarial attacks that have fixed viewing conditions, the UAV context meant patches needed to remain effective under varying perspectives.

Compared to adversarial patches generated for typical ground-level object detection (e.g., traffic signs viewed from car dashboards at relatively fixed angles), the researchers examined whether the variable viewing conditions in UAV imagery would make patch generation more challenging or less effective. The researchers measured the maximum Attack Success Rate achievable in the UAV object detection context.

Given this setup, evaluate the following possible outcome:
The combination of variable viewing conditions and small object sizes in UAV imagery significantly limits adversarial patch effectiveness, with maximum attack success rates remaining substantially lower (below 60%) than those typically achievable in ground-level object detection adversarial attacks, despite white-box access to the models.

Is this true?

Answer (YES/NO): NO